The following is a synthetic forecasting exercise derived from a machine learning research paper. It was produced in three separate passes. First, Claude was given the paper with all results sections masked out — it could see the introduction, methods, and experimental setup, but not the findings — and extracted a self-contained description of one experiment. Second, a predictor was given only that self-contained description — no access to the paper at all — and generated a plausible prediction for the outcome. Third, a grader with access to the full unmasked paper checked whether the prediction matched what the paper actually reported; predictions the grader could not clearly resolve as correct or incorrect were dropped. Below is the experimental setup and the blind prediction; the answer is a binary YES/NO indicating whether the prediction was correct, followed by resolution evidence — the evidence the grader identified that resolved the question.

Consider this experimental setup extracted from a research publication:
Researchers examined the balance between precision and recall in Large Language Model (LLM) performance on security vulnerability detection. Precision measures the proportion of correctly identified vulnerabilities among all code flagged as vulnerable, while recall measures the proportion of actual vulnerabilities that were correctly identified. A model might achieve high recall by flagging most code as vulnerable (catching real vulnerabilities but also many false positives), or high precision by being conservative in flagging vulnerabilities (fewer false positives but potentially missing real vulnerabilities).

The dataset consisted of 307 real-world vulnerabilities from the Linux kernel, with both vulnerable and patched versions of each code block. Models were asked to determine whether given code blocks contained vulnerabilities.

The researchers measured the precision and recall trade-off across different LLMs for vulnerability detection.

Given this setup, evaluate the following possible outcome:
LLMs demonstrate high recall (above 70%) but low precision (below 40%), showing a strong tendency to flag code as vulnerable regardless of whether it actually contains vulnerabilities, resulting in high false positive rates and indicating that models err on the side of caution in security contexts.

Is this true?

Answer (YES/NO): NO